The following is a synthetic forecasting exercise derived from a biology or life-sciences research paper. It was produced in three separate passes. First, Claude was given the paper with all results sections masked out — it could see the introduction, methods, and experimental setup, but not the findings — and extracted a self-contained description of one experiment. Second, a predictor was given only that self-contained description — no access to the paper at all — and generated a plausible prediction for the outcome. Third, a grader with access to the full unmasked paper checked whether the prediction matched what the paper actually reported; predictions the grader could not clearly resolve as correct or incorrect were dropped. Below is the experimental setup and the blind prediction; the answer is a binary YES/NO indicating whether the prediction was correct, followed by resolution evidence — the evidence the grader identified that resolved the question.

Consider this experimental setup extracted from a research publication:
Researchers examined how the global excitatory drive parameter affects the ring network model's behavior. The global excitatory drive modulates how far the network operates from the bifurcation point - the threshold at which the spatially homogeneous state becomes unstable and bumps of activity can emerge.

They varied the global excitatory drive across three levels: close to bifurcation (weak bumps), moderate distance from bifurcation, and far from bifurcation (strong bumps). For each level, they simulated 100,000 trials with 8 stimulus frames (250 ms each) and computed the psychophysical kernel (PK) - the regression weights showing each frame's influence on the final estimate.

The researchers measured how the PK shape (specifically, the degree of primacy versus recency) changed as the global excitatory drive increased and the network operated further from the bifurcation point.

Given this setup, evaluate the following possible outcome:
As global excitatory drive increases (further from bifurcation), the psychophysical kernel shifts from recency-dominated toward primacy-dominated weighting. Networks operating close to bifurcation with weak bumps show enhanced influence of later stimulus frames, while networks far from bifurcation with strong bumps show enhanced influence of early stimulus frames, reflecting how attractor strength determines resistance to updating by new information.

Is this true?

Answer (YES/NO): YES